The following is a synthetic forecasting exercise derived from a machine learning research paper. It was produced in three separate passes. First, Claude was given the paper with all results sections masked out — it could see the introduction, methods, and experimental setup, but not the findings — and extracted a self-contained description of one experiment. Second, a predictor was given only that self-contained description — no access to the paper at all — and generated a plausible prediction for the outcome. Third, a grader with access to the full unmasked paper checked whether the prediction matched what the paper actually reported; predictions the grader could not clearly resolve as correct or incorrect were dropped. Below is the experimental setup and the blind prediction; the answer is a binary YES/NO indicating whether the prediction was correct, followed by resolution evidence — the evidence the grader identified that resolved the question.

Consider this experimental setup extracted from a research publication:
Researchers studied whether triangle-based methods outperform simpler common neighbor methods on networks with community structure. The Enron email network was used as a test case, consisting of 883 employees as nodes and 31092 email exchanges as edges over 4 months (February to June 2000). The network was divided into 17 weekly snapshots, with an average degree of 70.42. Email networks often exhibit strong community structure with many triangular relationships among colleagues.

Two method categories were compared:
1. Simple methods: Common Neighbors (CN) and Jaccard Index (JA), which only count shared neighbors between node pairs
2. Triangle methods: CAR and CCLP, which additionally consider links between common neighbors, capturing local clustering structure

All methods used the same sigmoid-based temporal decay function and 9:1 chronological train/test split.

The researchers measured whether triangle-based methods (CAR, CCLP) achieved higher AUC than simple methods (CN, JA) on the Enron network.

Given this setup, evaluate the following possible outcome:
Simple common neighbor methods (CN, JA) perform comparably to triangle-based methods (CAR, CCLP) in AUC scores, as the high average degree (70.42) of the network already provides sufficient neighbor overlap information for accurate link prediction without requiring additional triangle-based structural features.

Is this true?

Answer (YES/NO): YES